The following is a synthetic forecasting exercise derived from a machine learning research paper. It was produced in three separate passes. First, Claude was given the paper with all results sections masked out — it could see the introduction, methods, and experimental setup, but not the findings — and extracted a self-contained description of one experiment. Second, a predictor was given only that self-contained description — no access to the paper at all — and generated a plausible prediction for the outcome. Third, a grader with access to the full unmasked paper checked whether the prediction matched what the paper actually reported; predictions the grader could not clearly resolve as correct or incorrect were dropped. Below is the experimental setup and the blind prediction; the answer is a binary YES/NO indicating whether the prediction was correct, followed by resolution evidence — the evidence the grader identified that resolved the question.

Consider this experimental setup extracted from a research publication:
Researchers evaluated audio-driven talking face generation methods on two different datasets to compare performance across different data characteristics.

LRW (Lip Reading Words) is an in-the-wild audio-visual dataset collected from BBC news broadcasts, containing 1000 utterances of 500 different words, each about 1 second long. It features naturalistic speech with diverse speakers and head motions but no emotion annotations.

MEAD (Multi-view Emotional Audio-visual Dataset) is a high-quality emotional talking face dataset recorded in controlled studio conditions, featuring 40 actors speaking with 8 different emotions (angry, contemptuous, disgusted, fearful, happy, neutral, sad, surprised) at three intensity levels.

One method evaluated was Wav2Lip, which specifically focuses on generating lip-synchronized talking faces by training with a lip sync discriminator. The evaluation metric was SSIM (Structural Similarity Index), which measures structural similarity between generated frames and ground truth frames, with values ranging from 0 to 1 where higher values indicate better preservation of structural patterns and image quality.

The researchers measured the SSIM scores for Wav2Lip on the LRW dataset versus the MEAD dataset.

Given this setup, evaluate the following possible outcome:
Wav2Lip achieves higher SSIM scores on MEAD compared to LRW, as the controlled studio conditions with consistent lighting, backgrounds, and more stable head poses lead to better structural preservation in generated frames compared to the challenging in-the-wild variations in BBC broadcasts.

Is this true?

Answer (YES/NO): NO